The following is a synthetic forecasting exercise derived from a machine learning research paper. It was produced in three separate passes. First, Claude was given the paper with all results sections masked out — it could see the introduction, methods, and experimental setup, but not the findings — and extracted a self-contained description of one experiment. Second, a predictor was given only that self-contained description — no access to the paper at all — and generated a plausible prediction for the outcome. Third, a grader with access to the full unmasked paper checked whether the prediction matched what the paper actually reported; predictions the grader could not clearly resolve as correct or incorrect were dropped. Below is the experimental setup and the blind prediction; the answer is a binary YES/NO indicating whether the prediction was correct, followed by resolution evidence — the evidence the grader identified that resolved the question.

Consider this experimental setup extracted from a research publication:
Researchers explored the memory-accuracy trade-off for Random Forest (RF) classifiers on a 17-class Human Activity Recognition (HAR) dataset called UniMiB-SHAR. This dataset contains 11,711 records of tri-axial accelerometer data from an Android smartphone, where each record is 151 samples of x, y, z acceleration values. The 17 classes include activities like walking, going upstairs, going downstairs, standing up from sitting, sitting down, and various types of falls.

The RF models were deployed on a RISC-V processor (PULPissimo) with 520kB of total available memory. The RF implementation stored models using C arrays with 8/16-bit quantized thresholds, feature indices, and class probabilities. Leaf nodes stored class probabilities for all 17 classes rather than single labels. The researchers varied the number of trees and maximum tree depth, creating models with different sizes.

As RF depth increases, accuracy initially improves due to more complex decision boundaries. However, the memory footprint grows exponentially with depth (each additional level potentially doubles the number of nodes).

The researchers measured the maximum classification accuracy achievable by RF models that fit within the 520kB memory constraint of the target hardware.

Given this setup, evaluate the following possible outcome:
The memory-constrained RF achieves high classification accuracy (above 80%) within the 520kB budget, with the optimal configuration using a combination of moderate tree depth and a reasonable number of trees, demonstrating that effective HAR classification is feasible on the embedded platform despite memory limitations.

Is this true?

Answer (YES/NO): NO